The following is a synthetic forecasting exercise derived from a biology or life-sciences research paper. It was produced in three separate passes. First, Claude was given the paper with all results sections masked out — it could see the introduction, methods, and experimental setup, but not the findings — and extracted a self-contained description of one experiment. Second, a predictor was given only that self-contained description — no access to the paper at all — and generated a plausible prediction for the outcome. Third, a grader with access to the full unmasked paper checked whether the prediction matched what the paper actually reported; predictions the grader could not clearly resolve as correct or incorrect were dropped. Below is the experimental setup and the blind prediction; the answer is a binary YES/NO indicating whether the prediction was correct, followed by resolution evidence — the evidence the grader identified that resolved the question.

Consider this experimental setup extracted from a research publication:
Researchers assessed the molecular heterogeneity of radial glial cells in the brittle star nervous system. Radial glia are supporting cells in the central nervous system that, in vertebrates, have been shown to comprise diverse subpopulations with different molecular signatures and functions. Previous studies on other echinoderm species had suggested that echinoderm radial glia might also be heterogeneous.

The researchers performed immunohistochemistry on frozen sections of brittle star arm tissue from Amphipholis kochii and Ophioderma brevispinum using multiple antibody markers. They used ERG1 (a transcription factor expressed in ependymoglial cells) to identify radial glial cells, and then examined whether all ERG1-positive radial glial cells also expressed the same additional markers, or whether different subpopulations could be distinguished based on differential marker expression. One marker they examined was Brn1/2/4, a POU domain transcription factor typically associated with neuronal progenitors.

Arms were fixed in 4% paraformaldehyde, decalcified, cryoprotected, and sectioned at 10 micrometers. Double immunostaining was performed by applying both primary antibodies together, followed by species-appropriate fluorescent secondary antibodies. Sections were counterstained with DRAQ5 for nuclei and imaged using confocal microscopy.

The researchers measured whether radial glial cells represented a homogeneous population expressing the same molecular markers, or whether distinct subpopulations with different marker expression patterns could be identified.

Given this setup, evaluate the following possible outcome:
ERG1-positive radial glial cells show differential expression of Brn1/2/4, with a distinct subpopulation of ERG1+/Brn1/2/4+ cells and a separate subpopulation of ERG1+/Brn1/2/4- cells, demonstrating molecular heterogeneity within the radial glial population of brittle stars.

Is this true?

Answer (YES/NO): YES